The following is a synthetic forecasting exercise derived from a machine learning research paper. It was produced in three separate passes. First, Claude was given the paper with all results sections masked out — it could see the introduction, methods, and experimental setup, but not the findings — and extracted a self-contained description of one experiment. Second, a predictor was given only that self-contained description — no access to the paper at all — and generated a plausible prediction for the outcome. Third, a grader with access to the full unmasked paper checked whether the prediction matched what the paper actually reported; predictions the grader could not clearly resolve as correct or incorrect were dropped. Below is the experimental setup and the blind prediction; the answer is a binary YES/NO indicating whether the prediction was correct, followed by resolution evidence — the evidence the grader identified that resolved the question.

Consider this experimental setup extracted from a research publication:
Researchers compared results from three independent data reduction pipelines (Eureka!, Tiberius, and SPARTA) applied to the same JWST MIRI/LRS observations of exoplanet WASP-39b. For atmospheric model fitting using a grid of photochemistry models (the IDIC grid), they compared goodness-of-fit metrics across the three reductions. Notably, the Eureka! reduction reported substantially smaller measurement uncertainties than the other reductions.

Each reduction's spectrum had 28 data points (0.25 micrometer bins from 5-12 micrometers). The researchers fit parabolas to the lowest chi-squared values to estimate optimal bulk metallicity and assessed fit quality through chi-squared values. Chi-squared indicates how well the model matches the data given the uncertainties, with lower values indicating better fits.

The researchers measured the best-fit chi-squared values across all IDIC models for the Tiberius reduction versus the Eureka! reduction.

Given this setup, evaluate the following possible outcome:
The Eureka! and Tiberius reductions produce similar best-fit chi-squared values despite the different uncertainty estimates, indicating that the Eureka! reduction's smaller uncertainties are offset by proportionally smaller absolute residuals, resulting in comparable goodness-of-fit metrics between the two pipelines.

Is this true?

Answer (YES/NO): NO